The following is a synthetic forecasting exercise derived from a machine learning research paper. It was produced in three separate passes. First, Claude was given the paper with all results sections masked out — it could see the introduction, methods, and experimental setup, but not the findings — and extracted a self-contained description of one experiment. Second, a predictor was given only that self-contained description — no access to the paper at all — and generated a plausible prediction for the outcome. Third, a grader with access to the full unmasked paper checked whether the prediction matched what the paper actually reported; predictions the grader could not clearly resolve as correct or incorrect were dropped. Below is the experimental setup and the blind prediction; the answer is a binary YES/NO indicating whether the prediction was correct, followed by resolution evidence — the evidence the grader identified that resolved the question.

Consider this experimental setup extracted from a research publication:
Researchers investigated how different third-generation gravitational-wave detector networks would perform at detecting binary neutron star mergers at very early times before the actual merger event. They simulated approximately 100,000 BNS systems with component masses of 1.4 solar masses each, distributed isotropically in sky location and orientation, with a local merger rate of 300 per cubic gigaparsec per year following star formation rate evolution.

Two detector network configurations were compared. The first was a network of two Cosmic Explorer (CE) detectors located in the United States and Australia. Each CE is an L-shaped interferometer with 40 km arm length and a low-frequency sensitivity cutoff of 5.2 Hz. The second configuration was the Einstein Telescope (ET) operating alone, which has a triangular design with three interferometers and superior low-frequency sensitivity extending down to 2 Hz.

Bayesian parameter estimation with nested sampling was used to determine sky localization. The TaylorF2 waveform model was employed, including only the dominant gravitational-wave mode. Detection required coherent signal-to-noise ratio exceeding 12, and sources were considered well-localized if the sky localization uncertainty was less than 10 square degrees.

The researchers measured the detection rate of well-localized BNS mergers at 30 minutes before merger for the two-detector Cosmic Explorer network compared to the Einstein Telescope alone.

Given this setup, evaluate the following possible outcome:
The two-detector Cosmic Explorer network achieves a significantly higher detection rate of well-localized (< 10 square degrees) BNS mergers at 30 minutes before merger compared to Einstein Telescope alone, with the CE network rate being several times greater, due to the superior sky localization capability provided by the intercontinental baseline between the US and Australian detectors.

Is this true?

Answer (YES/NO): NO